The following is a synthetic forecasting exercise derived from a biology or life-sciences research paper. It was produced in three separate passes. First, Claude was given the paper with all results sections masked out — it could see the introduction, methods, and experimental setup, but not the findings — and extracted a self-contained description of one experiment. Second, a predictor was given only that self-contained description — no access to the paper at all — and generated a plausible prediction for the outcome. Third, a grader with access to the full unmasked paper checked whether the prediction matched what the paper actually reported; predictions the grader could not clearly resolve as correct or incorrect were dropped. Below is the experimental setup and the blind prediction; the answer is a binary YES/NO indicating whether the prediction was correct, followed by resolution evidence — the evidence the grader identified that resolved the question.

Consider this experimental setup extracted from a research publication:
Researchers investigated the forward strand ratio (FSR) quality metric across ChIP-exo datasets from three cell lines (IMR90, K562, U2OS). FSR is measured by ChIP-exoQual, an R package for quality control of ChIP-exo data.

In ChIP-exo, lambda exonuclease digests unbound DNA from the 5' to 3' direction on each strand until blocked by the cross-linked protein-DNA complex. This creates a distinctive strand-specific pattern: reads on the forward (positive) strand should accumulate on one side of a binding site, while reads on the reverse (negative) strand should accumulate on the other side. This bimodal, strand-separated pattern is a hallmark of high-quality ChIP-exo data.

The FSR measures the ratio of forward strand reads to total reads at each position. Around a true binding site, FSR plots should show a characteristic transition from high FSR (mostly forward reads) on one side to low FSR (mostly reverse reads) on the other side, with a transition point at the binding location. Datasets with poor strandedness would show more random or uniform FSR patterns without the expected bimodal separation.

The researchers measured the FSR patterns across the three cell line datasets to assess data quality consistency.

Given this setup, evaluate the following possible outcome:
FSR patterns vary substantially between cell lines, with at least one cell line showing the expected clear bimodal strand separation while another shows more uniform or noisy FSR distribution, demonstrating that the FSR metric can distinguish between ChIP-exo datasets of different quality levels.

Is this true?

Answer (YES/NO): YES